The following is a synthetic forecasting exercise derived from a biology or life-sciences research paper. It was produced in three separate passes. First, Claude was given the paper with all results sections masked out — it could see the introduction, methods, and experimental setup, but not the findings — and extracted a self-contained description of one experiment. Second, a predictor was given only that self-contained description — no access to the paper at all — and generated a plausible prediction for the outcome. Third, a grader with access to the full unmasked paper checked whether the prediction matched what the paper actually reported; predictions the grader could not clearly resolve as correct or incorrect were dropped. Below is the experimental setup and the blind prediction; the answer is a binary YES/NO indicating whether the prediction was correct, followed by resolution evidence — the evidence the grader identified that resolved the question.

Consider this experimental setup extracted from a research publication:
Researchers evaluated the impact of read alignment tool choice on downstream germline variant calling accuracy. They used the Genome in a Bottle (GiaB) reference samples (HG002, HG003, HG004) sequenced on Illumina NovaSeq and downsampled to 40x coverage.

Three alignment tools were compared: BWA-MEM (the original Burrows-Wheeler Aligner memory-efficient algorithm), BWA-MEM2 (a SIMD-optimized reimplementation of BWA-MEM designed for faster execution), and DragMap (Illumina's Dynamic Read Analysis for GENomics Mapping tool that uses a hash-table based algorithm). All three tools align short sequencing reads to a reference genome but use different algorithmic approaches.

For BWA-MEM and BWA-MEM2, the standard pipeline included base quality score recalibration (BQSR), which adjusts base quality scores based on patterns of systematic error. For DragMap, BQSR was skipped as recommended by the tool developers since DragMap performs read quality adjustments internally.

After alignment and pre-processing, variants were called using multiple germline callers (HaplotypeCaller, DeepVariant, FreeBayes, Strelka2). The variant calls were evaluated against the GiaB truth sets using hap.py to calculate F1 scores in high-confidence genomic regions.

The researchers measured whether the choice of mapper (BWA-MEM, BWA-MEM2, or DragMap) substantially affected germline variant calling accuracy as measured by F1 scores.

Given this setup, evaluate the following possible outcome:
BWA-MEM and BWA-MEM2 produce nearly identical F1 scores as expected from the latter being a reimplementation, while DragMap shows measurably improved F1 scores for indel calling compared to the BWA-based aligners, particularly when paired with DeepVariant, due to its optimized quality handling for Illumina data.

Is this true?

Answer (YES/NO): NO